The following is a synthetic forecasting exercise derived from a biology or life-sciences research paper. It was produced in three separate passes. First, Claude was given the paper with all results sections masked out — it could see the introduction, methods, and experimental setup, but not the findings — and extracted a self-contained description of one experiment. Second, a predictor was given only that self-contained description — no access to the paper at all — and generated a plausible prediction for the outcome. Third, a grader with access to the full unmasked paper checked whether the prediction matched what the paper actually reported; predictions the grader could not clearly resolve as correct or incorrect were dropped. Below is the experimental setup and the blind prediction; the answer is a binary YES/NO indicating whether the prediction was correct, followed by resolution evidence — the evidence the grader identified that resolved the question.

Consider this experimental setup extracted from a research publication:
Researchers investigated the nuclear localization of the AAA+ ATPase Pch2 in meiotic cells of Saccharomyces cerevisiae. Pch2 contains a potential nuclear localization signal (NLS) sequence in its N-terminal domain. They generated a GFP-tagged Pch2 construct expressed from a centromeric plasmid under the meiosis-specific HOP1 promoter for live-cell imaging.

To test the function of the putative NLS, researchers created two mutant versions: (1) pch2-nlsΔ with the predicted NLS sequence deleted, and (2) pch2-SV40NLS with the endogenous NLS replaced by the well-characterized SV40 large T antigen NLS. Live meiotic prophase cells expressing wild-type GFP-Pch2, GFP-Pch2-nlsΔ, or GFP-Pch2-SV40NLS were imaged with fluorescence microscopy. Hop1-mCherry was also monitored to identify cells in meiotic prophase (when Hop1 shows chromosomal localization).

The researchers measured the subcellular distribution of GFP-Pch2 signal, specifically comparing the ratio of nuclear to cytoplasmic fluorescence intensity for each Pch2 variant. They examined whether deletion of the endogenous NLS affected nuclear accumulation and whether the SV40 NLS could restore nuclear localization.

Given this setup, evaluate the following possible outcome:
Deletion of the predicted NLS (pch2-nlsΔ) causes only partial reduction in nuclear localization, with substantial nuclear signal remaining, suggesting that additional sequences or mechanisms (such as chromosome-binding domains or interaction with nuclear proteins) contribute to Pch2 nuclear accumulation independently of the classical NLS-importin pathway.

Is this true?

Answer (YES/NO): NO